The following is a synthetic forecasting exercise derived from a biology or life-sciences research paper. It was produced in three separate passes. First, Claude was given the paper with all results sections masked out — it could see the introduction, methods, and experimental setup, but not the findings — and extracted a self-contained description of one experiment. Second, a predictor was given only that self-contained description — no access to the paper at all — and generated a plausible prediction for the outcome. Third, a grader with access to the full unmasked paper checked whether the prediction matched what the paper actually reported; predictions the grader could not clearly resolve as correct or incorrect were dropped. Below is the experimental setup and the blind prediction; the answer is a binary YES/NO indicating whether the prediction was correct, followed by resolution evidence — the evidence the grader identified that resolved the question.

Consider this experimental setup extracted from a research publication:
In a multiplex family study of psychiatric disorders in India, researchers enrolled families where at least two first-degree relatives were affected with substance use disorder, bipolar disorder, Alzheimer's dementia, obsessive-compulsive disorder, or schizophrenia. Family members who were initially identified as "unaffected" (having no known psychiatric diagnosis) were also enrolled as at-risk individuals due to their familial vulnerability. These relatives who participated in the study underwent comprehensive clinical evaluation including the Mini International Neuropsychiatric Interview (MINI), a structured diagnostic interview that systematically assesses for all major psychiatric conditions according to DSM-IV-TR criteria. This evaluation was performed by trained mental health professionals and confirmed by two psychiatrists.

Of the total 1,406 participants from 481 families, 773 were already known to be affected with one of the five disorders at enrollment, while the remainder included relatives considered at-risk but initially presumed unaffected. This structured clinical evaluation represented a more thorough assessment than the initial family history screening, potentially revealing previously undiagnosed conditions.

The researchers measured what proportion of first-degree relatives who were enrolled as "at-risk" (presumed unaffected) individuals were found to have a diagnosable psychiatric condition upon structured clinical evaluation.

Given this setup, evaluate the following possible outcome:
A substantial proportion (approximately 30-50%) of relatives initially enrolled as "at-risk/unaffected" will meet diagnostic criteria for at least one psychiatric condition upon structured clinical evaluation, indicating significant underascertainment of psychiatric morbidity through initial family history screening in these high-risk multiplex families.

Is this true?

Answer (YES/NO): NO